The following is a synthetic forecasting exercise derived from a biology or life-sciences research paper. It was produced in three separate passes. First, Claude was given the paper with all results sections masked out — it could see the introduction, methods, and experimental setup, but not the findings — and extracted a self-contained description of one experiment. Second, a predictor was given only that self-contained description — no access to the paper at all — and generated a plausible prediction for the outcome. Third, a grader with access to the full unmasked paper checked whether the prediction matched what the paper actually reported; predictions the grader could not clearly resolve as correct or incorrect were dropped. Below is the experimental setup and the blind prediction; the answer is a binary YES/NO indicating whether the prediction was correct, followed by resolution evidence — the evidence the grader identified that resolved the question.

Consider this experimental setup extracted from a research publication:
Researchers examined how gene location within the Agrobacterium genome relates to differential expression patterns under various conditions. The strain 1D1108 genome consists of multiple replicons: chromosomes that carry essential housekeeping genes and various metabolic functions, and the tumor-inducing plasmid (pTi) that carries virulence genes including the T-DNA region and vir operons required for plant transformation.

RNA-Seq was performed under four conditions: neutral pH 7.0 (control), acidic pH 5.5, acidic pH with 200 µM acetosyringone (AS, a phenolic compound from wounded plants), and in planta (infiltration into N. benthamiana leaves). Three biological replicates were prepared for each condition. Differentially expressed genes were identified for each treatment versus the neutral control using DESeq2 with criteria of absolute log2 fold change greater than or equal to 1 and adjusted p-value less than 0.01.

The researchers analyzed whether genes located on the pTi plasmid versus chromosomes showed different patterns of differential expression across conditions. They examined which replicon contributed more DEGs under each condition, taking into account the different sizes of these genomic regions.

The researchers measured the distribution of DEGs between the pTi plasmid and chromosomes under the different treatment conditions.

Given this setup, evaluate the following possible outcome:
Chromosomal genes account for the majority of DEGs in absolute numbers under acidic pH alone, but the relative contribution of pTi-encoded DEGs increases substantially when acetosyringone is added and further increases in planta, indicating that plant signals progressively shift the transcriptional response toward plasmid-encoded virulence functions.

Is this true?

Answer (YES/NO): NO